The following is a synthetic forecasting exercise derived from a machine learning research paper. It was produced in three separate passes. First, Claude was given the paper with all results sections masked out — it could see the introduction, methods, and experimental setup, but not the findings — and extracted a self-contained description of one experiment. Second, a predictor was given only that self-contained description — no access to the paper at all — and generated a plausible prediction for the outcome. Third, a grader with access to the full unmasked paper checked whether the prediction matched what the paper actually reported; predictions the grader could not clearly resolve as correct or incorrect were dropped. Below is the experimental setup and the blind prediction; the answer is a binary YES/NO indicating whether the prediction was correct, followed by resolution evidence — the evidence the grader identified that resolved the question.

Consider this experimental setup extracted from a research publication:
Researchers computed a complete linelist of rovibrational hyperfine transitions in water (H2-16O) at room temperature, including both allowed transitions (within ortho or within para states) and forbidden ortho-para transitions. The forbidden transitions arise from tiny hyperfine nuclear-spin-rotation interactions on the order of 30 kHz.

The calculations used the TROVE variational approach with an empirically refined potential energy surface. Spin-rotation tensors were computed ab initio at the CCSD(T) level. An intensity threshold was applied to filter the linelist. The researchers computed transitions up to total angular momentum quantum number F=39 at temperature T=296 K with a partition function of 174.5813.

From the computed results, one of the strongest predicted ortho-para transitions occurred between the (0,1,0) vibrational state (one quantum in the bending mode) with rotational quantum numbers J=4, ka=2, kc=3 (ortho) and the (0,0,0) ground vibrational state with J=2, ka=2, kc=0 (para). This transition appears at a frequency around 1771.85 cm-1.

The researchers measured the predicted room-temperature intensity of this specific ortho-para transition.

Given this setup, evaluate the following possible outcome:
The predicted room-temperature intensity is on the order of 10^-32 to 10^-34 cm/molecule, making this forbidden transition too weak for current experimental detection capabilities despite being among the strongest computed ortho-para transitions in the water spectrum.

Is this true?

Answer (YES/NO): NO